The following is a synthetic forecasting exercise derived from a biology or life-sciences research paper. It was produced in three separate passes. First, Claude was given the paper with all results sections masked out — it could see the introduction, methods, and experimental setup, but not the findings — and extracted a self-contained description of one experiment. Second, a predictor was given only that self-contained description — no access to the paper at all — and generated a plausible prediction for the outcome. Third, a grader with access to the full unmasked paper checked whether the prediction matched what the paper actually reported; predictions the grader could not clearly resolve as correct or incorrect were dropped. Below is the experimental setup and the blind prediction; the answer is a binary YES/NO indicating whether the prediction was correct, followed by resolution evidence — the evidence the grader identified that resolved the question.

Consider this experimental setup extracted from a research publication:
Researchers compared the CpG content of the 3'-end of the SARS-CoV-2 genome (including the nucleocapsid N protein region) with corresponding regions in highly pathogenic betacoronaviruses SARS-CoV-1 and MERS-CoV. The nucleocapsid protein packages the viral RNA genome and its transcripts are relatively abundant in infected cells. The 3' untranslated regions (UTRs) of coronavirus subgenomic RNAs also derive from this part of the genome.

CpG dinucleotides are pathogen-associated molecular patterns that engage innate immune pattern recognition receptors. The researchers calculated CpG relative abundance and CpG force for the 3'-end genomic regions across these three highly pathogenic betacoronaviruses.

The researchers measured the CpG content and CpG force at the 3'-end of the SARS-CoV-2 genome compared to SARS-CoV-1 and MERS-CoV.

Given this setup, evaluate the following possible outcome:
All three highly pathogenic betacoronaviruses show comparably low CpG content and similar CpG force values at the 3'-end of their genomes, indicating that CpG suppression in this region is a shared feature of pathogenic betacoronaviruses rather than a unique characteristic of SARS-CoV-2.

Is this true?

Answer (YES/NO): NO